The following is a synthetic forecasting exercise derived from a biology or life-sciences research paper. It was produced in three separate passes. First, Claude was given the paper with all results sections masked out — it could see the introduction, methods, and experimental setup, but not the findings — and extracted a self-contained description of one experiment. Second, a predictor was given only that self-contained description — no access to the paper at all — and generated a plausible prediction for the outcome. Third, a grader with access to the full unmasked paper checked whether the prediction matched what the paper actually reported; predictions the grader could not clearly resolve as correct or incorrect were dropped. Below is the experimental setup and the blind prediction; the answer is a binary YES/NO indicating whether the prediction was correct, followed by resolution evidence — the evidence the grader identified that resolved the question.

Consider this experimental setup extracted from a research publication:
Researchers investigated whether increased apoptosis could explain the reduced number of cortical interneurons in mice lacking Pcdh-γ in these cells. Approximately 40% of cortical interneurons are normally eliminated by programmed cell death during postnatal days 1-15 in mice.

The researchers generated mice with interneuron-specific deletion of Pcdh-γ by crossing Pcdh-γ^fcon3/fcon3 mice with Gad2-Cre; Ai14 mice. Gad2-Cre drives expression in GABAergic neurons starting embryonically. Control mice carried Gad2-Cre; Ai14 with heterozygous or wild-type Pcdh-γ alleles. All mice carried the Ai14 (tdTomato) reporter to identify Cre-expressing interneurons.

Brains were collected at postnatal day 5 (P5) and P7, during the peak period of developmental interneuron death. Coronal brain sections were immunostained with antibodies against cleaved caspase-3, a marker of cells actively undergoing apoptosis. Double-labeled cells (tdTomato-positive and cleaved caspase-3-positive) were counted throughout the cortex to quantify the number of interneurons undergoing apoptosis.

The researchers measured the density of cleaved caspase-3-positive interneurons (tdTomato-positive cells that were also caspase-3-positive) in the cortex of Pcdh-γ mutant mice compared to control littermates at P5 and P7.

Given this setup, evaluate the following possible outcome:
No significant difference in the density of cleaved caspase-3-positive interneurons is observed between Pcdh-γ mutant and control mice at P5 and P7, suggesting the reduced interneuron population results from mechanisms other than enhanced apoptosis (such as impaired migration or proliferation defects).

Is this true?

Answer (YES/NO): NO